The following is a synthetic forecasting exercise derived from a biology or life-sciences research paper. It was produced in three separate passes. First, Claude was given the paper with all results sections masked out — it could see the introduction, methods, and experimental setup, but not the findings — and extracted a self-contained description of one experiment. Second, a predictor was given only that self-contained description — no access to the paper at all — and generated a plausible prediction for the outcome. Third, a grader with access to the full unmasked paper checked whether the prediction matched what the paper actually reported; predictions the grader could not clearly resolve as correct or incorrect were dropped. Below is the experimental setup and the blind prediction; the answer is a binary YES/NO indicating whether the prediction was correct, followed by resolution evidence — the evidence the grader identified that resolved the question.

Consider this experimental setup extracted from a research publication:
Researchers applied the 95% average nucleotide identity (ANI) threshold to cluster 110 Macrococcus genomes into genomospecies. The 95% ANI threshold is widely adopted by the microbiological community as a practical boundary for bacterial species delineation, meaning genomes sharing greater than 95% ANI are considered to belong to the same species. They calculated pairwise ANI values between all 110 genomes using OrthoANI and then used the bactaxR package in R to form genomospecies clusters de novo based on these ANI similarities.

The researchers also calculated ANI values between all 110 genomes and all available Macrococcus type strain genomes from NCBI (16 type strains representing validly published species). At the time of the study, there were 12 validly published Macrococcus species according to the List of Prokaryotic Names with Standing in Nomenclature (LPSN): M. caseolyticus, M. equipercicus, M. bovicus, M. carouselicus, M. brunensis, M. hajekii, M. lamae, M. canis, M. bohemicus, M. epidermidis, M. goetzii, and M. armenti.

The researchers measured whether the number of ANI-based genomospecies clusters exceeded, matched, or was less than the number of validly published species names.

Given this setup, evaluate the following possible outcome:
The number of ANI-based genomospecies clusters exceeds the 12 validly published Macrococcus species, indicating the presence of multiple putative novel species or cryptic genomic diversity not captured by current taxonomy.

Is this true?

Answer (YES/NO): YES